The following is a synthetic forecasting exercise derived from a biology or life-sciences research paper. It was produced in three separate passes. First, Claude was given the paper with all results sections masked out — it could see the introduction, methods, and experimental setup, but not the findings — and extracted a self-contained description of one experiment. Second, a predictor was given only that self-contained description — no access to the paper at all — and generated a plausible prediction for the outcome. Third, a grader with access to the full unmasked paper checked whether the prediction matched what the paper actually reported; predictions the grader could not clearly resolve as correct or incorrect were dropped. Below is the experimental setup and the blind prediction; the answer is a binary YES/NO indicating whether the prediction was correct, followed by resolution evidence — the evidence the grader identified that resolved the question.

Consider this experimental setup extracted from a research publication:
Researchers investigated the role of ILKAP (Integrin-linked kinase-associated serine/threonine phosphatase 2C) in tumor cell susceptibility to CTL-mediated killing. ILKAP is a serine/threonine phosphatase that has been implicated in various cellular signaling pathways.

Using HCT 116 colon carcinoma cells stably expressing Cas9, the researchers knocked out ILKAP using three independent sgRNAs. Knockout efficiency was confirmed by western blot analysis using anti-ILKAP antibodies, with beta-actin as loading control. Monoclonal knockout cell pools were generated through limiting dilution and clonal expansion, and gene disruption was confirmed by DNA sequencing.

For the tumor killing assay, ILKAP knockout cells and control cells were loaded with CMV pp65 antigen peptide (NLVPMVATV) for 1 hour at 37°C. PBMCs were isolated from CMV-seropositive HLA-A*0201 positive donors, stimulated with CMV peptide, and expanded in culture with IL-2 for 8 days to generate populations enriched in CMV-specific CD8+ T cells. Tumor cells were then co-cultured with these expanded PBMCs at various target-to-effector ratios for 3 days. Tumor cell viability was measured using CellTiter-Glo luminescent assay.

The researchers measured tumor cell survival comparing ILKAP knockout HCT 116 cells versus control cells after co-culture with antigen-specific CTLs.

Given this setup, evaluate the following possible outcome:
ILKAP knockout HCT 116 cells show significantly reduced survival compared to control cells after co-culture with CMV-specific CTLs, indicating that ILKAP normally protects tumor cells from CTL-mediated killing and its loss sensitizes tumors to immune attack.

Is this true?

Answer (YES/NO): YES